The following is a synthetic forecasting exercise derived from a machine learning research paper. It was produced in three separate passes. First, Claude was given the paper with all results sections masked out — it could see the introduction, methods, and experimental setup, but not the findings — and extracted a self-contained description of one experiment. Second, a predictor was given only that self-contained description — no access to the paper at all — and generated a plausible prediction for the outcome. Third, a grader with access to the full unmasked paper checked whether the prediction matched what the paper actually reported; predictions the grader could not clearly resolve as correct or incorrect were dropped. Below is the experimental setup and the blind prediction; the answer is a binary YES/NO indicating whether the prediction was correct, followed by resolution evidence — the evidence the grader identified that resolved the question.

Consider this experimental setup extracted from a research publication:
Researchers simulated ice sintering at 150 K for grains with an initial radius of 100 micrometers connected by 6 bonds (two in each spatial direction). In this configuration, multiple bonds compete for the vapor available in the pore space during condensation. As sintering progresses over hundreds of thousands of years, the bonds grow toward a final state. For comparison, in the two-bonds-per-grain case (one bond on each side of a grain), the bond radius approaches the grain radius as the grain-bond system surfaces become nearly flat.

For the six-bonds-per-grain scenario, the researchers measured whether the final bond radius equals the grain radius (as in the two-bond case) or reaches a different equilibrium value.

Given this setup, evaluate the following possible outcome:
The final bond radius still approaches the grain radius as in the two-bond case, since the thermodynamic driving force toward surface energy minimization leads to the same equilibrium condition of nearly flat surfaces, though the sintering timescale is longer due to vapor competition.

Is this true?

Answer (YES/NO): NO